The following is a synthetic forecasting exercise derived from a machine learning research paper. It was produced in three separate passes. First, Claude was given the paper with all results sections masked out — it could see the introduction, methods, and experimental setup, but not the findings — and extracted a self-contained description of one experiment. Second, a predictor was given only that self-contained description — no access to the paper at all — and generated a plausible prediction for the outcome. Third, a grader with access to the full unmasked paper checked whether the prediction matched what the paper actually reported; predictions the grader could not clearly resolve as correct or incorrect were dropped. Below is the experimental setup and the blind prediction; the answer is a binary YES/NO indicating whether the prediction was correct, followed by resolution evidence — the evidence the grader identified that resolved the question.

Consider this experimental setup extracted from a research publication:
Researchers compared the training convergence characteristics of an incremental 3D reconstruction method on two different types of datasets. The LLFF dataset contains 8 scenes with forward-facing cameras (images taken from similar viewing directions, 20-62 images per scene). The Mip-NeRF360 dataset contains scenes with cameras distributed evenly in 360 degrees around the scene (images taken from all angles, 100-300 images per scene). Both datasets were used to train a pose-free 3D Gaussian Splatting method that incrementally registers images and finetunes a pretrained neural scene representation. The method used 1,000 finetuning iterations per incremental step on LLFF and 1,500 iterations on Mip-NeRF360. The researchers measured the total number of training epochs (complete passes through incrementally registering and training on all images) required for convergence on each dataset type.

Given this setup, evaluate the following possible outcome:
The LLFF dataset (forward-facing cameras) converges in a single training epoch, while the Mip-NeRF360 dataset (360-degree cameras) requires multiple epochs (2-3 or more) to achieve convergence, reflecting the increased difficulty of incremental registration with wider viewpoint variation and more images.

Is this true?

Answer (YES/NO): NO